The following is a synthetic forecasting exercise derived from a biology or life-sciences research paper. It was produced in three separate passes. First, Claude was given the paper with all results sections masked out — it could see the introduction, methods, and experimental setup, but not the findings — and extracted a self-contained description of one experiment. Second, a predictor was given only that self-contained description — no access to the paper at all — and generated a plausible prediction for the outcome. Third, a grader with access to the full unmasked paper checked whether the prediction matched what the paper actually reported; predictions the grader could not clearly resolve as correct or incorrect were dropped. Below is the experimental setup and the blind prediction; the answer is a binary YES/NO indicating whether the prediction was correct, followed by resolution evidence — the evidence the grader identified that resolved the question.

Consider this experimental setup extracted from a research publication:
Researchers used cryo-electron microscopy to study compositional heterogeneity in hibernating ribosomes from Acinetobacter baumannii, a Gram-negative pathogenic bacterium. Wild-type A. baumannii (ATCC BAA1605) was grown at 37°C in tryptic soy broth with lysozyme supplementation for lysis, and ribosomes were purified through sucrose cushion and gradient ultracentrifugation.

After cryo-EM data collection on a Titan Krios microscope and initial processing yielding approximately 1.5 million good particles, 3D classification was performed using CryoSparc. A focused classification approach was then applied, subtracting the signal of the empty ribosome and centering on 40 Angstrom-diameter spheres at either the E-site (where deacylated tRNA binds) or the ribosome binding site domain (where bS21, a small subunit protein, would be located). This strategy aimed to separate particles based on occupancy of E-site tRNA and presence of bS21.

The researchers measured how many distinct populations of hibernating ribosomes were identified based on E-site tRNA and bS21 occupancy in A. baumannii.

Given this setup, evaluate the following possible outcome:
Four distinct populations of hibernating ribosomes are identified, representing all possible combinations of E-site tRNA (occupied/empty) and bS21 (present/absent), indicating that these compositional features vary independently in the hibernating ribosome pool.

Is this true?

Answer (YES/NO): YES